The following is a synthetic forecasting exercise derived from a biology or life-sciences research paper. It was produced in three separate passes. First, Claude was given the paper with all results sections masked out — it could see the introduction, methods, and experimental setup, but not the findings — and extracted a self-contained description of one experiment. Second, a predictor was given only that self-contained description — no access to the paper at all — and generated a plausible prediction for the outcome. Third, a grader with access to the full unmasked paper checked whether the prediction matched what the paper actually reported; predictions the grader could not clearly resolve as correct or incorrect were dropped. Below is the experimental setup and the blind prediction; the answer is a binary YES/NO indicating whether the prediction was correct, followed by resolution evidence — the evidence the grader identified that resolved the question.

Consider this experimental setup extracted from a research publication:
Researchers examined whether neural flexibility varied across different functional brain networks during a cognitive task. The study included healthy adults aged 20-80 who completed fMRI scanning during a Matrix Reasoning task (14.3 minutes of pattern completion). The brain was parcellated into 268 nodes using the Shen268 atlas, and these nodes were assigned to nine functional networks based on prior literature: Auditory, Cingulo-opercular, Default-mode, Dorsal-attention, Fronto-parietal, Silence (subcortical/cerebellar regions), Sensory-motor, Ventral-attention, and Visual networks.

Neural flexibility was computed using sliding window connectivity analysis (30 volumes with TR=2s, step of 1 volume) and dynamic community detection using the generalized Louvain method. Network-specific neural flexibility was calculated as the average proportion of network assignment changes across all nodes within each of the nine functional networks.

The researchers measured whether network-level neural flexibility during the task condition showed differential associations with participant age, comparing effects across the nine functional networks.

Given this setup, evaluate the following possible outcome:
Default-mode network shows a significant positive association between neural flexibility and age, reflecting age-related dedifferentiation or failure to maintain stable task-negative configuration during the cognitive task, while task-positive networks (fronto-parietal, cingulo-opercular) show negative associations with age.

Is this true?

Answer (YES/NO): NO